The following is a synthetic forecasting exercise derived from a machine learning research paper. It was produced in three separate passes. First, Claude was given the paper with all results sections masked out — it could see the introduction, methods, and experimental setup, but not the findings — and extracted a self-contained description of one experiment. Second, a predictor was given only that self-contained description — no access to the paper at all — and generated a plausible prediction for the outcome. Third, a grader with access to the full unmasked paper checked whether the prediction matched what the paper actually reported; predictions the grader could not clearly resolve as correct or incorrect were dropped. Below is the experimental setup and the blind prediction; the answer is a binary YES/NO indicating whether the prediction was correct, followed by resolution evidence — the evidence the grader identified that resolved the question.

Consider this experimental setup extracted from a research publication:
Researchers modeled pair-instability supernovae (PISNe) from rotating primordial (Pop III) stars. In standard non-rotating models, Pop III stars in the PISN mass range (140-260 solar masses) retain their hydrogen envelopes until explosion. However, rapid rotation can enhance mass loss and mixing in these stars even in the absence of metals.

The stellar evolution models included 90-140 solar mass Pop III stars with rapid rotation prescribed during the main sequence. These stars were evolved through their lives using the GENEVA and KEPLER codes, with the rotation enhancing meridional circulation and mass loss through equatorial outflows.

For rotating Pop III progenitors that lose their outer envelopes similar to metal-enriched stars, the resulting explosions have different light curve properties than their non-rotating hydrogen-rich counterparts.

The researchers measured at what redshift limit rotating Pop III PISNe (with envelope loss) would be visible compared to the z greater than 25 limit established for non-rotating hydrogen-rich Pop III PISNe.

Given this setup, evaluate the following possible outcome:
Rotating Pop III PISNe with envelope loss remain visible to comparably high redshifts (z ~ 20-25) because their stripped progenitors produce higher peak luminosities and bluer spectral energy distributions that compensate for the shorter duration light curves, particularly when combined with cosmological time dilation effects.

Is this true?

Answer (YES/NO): NO